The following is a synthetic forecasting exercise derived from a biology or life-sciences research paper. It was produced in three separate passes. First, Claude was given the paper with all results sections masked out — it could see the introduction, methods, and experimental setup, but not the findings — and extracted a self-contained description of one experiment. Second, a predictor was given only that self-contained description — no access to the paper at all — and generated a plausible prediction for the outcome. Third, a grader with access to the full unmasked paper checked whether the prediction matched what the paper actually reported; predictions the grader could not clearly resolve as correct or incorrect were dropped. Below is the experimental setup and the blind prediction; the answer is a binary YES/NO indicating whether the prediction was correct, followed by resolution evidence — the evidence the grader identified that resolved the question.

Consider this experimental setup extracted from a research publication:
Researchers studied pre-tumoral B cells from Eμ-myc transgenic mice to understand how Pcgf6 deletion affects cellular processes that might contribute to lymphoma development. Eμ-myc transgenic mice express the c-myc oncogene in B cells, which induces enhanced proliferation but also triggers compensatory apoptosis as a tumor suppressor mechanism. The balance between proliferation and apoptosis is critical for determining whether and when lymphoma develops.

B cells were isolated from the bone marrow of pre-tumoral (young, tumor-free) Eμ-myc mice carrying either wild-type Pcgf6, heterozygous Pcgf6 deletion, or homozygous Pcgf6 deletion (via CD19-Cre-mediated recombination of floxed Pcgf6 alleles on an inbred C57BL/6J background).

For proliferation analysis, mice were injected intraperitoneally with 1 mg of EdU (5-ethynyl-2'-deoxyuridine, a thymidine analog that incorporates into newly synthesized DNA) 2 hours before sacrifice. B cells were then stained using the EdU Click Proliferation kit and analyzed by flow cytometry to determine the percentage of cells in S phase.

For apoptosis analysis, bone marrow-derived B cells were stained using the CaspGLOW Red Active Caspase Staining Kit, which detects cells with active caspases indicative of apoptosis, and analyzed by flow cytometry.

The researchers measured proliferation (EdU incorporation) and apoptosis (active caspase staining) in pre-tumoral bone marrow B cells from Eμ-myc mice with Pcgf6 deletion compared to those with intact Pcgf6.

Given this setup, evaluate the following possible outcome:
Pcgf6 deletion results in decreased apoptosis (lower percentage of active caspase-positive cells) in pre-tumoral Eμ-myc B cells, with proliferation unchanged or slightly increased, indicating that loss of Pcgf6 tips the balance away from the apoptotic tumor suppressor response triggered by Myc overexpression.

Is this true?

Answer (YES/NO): YES